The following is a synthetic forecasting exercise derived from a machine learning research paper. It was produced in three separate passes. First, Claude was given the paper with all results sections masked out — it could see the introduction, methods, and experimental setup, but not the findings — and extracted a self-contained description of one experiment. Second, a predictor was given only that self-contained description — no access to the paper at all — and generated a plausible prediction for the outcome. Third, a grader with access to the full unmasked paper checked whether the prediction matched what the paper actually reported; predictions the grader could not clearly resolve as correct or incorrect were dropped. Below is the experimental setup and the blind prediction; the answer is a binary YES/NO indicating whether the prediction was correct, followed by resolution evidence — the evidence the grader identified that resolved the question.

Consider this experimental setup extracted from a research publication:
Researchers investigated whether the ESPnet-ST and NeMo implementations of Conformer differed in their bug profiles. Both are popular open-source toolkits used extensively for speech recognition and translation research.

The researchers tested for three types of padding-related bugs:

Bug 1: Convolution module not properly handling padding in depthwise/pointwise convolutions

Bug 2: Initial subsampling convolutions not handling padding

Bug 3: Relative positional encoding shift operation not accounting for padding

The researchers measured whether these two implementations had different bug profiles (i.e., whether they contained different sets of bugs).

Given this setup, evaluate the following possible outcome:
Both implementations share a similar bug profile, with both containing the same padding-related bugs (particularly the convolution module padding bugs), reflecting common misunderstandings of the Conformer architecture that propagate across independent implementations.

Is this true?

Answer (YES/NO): NO